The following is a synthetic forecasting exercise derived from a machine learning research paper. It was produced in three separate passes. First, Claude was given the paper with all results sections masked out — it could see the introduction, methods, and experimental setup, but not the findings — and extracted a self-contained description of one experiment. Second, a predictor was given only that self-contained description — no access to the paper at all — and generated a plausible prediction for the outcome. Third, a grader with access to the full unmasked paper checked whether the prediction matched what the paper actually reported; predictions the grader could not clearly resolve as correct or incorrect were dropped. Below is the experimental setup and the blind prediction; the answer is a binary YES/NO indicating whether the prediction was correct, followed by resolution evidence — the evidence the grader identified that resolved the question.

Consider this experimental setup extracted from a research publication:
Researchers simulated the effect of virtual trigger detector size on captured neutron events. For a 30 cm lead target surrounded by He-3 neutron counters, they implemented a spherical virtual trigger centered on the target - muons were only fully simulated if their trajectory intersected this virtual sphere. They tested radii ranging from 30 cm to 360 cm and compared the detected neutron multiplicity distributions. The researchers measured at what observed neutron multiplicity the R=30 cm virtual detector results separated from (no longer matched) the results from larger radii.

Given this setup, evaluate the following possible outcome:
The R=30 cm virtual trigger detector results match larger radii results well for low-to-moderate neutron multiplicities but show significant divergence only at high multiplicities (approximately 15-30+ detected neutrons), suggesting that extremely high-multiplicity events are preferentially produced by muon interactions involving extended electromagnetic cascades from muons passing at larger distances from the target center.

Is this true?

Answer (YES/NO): NO